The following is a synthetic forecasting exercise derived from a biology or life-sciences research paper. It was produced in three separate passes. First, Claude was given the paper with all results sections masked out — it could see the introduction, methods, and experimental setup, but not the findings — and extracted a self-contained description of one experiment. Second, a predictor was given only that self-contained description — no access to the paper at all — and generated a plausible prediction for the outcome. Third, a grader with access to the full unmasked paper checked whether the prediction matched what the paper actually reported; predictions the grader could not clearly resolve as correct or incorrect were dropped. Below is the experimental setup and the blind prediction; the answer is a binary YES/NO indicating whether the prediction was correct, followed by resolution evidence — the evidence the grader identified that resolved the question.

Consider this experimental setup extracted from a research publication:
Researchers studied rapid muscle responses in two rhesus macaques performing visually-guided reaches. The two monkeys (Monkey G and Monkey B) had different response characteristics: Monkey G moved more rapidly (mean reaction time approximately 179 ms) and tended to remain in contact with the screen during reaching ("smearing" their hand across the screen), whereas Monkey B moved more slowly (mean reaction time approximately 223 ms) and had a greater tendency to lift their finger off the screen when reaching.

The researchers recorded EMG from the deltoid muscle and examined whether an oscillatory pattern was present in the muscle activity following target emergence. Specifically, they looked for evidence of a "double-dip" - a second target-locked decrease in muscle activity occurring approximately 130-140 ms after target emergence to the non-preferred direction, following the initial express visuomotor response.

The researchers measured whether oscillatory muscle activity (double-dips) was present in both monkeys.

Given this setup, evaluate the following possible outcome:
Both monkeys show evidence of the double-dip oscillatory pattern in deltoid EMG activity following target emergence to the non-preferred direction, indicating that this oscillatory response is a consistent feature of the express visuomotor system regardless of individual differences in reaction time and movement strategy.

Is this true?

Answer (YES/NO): NO